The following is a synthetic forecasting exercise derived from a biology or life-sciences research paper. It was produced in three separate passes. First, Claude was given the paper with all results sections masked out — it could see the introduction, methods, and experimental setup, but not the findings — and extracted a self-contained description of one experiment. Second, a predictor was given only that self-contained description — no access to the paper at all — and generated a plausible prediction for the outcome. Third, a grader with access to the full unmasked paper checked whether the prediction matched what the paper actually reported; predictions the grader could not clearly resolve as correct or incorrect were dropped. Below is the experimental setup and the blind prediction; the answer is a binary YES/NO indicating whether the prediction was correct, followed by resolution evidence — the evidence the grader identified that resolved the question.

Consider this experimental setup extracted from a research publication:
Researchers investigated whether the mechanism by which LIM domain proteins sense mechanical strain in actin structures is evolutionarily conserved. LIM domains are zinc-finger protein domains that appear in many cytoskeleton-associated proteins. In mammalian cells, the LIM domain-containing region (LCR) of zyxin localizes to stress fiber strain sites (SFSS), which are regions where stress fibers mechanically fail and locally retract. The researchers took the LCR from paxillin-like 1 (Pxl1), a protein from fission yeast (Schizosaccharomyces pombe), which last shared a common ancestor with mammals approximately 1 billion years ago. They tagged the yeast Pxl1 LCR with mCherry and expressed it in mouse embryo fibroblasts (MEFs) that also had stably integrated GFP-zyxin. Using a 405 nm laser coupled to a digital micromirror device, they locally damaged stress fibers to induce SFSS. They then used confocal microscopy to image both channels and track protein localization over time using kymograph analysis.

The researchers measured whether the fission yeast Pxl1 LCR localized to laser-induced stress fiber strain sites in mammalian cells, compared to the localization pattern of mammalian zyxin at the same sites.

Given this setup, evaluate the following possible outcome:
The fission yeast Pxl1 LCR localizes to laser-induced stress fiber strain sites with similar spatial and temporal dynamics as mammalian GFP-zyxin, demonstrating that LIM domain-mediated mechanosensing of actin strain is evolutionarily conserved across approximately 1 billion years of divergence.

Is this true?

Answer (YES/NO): YES